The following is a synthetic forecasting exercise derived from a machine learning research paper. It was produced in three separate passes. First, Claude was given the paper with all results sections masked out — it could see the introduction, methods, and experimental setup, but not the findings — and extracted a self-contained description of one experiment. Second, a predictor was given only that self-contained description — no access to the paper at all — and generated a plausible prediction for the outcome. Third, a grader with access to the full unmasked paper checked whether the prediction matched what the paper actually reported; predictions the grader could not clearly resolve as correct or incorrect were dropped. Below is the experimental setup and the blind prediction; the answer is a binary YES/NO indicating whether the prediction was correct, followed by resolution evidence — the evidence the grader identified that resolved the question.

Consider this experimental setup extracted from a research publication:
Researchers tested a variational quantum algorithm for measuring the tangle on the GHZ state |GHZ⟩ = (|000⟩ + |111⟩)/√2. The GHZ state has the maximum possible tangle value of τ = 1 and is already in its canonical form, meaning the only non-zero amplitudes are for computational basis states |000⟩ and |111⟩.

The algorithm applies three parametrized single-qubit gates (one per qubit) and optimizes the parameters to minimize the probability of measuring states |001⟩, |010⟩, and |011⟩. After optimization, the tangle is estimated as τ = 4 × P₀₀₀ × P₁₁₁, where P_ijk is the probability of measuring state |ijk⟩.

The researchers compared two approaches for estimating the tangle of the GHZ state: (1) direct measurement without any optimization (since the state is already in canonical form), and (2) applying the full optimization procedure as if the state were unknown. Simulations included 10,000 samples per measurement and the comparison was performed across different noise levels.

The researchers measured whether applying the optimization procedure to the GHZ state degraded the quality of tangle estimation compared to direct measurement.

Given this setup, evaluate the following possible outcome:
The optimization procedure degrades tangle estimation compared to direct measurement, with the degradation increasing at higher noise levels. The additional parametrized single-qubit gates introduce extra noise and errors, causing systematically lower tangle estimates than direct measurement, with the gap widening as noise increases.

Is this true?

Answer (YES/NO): NO